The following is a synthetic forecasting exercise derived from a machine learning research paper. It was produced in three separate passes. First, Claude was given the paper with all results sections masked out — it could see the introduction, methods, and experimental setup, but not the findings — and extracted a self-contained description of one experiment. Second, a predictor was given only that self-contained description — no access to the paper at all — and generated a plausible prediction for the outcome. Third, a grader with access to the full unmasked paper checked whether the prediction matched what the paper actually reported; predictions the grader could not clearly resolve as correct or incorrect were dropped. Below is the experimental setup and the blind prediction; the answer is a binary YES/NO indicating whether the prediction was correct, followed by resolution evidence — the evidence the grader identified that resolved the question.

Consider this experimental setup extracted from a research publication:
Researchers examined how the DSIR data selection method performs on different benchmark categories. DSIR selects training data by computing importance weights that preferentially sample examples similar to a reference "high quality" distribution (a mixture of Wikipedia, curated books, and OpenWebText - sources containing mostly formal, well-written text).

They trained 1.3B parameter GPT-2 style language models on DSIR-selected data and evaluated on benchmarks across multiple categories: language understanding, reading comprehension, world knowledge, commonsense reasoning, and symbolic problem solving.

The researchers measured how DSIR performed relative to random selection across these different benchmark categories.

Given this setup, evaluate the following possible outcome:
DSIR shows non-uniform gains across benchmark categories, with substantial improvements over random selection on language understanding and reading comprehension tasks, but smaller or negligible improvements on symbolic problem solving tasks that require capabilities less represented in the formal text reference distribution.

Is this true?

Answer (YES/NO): NO